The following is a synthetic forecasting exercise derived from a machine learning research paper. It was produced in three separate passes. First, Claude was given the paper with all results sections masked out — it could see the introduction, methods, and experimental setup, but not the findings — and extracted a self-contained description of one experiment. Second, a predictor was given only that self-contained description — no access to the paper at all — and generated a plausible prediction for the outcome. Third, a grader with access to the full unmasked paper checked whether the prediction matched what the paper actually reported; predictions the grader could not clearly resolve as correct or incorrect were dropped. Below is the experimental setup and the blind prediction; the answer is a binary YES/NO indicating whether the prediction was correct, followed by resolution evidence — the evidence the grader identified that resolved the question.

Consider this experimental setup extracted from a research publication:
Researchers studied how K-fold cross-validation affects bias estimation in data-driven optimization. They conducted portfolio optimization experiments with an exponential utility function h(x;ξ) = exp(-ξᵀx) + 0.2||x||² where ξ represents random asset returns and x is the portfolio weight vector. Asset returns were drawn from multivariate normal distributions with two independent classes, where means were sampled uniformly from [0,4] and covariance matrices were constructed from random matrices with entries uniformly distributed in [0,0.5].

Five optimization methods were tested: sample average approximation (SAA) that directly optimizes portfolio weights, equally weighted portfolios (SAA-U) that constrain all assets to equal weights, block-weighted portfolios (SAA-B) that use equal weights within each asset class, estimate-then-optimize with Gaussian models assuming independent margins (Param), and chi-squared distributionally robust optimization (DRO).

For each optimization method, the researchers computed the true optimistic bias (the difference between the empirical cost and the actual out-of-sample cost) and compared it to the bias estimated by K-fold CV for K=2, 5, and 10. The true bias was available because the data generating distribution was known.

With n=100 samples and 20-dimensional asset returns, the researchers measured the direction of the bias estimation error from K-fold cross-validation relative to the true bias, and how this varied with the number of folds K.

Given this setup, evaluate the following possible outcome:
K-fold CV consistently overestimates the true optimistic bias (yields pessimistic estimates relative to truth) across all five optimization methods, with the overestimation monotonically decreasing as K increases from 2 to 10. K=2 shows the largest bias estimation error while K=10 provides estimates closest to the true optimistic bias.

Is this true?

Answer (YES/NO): NO